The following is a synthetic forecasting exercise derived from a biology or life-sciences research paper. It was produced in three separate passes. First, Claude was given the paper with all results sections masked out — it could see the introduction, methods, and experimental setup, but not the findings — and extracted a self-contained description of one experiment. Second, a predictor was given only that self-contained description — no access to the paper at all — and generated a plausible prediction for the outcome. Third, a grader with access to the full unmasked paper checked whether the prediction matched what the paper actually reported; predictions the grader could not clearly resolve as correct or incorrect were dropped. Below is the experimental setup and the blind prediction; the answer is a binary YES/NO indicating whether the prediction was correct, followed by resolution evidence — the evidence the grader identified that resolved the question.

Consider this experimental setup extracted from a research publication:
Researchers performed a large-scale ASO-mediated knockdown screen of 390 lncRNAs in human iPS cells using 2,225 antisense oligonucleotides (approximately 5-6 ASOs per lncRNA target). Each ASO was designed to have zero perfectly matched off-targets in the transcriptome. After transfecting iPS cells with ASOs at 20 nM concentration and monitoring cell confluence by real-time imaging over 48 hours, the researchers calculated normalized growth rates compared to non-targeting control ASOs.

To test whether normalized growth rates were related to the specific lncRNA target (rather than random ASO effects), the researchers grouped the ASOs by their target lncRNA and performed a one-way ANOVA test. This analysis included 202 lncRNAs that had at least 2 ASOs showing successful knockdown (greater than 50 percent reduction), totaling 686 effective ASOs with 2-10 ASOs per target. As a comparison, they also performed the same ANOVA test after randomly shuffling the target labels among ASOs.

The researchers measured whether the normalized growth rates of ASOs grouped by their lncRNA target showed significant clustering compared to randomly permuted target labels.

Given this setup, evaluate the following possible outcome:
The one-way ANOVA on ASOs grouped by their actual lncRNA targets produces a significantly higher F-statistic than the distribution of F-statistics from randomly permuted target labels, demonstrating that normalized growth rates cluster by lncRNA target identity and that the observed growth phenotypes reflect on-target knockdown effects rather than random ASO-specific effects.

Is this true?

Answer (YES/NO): YES